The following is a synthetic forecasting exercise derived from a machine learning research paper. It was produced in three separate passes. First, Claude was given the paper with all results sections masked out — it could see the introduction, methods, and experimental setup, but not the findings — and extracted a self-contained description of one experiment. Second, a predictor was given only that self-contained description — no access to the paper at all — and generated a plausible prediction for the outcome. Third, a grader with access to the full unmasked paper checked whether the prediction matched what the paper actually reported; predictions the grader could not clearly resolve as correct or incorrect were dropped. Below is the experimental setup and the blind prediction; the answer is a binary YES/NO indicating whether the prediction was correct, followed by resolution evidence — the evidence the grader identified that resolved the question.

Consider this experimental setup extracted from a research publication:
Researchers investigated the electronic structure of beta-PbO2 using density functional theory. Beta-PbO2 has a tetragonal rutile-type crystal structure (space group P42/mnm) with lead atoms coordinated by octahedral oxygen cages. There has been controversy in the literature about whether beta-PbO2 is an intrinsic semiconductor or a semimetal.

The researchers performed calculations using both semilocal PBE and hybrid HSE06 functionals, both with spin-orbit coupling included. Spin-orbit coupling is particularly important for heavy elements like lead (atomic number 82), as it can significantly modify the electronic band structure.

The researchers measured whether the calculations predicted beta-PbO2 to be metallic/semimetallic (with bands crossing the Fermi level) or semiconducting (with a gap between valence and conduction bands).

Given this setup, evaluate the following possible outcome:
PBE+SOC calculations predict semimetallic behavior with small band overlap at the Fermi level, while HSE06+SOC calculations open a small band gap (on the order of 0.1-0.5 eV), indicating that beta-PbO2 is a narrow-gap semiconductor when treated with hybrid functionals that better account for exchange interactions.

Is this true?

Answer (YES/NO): YES